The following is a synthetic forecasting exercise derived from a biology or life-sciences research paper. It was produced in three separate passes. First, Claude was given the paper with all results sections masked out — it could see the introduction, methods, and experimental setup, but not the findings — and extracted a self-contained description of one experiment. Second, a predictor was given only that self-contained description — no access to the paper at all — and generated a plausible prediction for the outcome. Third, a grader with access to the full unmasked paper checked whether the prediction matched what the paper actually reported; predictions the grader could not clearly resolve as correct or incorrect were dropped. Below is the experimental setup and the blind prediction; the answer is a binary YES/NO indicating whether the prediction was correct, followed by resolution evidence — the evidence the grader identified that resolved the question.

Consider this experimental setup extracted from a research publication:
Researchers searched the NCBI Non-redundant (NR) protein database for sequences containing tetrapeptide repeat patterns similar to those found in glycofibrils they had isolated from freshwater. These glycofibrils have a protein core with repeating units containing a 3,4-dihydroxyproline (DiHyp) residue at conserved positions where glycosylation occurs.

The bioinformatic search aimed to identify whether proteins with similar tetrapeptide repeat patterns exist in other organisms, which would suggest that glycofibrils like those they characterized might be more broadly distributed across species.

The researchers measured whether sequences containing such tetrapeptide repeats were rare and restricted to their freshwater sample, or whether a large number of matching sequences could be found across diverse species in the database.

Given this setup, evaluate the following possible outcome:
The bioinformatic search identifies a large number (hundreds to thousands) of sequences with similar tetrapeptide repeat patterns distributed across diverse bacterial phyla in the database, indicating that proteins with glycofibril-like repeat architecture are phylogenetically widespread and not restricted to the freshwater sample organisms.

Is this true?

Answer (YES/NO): NO